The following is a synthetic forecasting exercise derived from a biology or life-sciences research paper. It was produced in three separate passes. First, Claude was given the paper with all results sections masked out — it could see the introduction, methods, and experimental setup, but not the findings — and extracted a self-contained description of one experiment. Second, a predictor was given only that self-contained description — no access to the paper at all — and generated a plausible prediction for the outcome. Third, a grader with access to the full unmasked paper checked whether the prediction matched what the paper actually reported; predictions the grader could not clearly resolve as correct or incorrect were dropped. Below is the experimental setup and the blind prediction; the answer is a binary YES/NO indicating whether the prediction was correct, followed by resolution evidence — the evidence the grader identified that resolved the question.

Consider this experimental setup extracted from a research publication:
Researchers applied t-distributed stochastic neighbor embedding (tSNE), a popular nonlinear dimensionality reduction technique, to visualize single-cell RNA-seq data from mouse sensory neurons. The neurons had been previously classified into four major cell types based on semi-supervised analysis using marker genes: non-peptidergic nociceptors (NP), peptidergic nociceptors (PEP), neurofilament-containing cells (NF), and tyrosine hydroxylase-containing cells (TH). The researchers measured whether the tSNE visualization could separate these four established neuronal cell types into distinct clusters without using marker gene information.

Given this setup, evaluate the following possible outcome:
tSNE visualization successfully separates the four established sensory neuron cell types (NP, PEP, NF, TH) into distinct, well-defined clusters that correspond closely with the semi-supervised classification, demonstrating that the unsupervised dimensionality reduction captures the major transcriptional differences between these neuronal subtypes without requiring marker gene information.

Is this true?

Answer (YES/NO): NO